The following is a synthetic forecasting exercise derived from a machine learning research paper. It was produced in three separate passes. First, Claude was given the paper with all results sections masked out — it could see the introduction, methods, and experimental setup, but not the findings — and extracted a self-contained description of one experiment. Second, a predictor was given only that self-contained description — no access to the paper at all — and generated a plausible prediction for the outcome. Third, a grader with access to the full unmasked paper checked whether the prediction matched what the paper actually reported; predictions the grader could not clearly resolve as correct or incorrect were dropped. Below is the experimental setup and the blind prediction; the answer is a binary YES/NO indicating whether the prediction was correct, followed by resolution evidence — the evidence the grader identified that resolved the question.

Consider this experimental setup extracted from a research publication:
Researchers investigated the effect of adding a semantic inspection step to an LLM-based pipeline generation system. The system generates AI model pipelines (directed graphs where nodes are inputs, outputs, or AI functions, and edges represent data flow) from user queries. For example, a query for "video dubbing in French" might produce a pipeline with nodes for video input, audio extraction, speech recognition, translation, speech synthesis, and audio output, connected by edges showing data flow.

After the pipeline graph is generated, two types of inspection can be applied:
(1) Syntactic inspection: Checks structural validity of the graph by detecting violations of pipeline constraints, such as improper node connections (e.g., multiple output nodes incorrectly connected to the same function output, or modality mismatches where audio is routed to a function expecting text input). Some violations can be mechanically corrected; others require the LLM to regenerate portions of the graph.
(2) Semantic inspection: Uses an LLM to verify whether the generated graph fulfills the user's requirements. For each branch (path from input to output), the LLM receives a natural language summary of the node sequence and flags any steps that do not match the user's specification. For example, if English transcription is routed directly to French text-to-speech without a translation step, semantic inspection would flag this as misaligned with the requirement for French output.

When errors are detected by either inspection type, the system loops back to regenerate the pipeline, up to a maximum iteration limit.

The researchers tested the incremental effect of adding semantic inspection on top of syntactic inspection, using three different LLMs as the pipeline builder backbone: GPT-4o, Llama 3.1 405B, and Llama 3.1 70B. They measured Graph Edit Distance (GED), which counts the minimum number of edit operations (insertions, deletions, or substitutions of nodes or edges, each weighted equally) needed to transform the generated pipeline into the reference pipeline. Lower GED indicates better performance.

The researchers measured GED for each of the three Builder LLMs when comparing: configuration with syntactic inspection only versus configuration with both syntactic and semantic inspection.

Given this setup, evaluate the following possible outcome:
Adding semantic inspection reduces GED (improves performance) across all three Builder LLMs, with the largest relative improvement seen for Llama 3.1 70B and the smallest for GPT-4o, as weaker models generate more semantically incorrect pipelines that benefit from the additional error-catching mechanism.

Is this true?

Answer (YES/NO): NO